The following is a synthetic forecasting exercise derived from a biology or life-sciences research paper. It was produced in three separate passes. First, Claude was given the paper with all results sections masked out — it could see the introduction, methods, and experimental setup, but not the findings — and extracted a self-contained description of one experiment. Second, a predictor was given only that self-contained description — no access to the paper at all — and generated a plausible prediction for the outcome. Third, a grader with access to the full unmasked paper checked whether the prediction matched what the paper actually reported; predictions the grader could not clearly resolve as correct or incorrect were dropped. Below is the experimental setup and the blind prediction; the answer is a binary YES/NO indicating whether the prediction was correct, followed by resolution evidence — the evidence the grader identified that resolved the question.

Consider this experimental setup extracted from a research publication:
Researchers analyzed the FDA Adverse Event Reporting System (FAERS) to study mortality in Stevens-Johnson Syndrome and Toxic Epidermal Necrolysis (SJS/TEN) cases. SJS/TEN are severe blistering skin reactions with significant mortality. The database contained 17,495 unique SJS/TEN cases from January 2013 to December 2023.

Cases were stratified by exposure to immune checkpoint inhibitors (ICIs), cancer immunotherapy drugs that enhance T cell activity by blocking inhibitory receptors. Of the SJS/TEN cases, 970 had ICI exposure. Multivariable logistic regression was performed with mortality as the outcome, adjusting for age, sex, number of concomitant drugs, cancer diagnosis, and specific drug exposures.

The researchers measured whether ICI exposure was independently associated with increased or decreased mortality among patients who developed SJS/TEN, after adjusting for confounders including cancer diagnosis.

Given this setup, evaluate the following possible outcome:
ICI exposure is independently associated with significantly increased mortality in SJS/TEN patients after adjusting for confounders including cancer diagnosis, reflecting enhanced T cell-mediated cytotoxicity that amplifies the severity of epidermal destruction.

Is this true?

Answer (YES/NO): YES